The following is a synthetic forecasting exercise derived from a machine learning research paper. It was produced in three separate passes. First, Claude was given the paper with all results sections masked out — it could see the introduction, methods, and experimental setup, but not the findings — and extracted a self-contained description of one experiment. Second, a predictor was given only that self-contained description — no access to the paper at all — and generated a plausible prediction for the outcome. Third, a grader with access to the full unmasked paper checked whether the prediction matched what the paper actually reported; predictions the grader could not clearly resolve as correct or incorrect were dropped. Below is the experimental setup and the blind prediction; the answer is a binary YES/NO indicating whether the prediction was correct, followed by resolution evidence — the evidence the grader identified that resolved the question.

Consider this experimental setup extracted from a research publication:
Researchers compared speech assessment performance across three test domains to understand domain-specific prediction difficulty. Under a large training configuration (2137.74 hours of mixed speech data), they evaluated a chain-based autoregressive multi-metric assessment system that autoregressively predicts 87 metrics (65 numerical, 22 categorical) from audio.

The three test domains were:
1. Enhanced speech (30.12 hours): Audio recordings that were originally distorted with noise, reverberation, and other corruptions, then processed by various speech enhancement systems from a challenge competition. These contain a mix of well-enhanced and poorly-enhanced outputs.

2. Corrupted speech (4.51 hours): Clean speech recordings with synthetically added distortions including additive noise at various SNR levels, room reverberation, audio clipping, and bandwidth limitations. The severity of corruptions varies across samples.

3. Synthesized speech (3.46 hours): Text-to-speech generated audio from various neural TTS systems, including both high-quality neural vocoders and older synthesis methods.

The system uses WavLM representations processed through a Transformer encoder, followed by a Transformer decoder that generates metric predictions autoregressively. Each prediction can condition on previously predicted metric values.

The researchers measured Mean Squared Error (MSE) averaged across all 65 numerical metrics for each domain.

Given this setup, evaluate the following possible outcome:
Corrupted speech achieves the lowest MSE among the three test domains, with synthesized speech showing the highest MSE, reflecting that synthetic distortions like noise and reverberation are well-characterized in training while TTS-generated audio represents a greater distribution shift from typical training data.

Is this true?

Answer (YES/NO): NO